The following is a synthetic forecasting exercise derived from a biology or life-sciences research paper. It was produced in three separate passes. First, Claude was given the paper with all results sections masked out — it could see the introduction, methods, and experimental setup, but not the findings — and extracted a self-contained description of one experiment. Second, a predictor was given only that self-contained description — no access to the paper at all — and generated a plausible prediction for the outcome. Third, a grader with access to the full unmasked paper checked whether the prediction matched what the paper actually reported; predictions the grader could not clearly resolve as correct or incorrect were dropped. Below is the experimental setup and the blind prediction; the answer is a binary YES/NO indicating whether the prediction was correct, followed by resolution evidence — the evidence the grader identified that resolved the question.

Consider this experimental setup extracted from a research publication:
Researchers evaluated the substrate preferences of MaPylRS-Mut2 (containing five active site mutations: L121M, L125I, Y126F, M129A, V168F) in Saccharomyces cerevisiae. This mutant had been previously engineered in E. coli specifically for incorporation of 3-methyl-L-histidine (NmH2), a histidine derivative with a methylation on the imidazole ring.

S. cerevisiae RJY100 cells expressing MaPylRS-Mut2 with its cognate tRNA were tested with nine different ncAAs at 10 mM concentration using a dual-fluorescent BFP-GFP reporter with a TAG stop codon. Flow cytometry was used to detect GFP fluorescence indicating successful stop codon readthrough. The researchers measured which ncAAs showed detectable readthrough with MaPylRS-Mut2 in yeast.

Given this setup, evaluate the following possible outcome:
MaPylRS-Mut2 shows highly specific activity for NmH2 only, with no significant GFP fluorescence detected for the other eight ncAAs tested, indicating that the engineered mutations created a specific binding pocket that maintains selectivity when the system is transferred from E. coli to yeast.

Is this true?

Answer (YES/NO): NO